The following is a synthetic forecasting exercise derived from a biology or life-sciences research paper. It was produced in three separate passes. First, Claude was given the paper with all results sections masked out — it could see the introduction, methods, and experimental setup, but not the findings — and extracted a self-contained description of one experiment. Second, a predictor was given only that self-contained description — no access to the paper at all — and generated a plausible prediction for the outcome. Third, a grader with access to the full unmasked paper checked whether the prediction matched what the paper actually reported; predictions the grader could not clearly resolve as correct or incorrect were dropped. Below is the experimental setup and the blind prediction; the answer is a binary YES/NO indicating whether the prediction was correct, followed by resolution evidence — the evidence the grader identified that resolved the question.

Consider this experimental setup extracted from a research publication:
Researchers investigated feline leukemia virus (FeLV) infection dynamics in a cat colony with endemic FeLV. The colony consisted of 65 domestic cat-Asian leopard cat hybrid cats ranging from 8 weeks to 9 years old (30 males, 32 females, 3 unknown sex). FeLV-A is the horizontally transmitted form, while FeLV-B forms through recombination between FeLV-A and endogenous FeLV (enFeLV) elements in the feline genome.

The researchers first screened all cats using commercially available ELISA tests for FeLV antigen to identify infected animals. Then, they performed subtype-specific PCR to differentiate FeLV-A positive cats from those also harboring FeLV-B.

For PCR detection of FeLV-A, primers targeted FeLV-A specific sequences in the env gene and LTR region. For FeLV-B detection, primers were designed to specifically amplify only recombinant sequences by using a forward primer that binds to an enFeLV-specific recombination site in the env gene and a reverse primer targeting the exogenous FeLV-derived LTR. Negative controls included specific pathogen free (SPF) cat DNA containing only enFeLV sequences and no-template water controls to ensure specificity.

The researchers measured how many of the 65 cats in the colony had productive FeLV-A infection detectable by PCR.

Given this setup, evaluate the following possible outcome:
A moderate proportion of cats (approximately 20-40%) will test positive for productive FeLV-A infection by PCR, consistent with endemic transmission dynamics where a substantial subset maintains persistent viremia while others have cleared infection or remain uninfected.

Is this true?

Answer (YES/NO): NO